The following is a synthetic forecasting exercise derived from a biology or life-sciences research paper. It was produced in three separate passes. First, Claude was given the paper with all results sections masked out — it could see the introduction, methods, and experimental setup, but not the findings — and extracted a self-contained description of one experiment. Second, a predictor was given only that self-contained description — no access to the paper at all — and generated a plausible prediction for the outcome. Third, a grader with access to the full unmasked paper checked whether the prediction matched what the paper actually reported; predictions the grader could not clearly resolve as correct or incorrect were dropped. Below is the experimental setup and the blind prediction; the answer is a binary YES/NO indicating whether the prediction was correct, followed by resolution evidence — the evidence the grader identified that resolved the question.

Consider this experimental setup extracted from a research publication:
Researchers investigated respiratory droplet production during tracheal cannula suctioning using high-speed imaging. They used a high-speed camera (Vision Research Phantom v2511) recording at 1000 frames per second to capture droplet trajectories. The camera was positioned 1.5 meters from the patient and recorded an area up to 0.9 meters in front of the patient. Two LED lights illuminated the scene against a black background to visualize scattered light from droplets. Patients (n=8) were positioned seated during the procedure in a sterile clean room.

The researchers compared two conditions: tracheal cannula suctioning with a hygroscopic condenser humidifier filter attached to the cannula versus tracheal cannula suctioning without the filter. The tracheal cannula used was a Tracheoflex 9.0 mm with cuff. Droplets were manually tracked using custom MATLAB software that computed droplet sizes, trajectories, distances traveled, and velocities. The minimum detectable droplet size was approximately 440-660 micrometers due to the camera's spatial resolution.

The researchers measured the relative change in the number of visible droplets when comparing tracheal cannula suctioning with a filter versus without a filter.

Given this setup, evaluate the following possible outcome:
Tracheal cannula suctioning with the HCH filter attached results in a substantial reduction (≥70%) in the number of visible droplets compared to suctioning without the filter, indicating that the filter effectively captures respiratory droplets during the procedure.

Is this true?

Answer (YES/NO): YES